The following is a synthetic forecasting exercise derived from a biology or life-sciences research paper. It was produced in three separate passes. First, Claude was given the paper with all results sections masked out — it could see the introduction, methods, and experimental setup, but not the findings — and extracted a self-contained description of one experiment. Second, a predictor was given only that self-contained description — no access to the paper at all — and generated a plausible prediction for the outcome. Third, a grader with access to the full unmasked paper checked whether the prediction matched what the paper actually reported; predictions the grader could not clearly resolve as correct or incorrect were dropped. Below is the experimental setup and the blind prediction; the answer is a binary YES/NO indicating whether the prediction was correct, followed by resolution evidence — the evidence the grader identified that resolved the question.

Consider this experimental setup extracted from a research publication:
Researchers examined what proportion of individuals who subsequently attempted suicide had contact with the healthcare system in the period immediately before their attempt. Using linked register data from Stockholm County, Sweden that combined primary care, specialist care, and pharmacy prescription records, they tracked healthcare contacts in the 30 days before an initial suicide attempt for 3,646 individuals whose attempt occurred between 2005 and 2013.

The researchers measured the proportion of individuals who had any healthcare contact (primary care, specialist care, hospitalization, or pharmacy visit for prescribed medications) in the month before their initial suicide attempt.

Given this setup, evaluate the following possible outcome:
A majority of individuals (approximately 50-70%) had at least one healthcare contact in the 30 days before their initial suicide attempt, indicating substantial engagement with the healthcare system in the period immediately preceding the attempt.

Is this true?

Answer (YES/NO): YES